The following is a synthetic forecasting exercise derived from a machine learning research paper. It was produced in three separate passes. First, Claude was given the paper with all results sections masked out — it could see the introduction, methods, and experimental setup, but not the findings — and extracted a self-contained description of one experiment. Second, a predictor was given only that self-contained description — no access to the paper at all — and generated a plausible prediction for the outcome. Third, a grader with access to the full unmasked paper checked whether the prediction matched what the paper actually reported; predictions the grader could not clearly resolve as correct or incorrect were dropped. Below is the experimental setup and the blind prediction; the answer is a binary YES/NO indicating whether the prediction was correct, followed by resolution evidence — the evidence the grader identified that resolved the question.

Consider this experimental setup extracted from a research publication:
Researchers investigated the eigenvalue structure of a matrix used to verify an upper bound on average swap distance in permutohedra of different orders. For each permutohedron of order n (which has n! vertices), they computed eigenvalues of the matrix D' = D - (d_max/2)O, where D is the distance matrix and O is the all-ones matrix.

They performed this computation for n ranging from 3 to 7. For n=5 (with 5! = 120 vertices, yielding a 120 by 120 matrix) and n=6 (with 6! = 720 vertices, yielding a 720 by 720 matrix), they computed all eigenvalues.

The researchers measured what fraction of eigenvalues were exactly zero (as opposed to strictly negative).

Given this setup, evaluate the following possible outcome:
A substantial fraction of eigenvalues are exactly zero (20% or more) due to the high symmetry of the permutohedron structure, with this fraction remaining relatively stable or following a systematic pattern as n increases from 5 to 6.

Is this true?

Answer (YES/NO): YES